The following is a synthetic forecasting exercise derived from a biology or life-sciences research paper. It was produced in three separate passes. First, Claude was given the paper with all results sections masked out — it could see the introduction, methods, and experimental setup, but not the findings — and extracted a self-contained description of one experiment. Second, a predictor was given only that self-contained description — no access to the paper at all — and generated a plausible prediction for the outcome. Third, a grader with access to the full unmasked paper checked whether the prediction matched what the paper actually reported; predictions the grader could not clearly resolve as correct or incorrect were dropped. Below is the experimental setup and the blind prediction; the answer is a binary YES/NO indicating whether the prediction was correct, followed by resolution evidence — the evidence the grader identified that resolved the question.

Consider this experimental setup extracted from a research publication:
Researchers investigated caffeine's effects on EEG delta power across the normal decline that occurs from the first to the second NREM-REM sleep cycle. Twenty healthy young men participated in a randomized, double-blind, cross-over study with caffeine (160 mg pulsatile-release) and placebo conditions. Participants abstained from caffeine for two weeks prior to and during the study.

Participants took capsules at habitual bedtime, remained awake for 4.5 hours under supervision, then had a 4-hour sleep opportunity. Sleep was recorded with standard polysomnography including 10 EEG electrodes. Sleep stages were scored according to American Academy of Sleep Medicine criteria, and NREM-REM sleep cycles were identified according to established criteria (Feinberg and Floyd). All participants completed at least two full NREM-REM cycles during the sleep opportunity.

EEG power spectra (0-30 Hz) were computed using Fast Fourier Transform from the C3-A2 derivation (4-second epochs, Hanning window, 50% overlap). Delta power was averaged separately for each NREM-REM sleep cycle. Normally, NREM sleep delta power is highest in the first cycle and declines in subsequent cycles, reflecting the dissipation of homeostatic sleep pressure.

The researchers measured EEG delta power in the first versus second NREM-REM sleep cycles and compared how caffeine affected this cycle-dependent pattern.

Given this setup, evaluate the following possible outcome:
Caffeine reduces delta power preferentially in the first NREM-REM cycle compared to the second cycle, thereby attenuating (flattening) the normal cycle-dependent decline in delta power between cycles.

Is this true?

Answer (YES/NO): NO